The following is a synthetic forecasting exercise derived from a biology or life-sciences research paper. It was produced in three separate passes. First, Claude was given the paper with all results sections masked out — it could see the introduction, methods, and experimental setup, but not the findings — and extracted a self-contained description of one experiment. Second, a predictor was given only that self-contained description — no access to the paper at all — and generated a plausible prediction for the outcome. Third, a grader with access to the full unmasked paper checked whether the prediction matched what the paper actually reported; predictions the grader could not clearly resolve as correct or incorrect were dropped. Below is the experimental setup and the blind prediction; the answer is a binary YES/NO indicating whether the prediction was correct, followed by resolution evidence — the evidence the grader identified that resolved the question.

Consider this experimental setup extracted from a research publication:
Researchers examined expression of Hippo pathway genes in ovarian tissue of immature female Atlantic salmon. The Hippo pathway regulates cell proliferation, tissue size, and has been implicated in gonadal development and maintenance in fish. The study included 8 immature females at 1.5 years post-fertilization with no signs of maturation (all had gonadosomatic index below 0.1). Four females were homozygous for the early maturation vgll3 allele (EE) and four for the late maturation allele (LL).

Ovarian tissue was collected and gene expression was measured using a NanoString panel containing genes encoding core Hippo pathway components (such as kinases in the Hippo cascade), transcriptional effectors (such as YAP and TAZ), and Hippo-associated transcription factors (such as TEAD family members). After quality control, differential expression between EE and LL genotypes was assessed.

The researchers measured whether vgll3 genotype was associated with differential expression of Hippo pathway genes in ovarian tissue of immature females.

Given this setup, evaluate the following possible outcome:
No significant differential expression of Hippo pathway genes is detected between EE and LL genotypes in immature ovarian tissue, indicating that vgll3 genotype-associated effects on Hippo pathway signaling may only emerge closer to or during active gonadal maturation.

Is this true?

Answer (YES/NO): NO